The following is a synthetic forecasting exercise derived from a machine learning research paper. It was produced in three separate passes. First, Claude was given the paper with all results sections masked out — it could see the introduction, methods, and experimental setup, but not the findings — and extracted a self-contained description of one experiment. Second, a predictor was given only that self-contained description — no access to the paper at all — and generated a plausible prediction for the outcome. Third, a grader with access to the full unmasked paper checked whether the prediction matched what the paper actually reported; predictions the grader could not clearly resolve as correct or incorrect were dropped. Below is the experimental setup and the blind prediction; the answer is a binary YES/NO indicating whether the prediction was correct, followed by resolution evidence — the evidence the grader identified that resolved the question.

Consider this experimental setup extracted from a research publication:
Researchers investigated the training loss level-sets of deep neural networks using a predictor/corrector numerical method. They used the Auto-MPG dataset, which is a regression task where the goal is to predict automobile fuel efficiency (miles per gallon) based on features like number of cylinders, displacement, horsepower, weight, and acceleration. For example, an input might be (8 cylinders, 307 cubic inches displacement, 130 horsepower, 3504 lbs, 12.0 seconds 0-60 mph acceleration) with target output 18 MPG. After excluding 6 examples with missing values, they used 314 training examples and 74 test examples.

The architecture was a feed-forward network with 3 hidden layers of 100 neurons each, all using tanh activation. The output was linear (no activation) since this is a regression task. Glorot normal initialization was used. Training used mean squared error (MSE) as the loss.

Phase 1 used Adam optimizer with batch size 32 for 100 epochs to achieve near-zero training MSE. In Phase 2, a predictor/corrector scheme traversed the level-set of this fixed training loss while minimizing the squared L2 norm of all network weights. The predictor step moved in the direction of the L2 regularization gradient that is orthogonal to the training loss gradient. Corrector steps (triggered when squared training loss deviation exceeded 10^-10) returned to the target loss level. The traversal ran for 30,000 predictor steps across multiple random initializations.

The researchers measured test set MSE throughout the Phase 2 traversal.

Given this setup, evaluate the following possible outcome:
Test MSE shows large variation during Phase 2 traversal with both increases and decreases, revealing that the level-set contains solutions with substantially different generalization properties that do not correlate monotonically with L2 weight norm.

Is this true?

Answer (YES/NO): NO